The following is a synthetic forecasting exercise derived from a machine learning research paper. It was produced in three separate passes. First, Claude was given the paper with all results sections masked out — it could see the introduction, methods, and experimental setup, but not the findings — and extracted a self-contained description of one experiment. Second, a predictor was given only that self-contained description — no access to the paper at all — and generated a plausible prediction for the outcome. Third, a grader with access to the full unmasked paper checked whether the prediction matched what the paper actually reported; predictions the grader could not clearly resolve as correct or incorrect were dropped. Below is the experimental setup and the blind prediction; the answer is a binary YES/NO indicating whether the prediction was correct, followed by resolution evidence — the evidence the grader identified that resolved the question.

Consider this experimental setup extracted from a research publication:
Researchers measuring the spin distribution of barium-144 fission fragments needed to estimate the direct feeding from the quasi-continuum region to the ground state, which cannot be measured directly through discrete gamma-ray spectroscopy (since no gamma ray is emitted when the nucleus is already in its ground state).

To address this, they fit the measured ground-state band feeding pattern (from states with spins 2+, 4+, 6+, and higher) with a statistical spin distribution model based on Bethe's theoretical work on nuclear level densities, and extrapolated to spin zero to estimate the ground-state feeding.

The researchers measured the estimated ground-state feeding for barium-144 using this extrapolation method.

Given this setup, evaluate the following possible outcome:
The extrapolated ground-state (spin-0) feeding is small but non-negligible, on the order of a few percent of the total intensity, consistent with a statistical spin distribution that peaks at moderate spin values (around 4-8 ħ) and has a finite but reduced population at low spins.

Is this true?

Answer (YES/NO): YES